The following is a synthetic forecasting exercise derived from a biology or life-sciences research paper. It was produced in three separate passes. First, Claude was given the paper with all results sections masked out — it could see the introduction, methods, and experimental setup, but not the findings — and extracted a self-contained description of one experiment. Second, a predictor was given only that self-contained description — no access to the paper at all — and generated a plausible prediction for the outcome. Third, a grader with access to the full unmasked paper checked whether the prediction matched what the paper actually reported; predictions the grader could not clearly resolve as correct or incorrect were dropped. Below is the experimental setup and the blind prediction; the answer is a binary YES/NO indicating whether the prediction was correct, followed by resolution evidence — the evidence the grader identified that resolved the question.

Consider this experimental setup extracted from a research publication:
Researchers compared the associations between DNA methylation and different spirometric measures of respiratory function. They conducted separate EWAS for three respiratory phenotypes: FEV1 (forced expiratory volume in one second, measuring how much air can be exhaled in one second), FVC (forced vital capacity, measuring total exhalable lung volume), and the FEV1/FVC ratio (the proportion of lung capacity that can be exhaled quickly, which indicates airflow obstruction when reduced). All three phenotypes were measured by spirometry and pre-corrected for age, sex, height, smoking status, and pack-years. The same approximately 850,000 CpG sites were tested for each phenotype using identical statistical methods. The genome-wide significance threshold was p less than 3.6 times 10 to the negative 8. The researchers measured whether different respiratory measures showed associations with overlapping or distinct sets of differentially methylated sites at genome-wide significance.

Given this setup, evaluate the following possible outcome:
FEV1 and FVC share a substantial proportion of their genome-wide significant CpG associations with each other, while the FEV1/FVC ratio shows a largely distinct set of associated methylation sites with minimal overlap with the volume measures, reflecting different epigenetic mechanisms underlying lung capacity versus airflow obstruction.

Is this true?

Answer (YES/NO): NO